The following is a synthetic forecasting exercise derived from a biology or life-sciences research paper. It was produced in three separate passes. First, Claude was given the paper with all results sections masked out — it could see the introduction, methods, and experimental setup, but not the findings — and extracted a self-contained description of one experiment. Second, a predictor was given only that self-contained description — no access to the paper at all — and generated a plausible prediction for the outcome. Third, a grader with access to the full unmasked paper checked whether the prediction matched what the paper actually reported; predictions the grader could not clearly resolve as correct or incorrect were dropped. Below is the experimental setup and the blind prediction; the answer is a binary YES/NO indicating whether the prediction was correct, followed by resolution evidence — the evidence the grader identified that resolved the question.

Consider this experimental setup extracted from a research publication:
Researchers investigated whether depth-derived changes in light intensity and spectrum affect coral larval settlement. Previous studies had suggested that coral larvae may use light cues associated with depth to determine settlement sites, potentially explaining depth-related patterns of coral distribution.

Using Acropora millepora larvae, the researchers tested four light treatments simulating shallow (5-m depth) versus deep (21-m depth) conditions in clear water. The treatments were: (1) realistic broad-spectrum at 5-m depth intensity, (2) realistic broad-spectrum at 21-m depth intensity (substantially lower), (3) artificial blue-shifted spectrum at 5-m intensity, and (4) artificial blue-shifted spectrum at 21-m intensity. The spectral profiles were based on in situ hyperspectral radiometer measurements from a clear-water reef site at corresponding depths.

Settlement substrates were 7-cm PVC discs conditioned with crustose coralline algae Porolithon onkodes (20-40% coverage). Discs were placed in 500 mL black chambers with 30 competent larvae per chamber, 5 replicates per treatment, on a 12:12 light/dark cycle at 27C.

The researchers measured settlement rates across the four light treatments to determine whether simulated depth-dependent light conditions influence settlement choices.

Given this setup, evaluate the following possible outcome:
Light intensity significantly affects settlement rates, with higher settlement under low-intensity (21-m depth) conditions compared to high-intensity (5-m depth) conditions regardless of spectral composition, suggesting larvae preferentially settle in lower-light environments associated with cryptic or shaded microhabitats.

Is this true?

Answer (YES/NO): NO